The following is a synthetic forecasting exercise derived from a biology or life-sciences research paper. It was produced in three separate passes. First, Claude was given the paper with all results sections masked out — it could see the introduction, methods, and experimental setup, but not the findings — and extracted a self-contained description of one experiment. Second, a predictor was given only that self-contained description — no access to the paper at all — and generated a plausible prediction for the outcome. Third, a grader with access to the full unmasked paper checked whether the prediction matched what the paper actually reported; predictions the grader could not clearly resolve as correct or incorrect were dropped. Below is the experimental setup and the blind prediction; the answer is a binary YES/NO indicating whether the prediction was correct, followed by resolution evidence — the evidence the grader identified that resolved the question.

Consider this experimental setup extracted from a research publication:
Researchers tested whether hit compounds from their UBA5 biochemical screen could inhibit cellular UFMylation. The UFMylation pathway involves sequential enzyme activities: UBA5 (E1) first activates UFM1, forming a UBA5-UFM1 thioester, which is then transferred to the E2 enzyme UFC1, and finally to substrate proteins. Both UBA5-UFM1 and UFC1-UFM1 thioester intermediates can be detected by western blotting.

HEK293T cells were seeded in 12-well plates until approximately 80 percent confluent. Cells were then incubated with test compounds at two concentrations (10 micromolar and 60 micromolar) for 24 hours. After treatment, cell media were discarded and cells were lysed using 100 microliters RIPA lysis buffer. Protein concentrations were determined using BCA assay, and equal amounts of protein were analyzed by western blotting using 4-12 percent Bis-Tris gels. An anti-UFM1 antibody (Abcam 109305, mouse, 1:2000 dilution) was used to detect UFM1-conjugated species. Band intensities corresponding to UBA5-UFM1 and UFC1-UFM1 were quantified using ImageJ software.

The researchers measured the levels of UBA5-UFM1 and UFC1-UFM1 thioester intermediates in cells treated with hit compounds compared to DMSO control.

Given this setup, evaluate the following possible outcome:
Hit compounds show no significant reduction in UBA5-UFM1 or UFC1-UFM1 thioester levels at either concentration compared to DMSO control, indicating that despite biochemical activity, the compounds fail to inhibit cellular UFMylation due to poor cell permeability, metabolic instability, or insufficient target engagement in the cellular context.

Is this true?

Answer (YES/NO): NO